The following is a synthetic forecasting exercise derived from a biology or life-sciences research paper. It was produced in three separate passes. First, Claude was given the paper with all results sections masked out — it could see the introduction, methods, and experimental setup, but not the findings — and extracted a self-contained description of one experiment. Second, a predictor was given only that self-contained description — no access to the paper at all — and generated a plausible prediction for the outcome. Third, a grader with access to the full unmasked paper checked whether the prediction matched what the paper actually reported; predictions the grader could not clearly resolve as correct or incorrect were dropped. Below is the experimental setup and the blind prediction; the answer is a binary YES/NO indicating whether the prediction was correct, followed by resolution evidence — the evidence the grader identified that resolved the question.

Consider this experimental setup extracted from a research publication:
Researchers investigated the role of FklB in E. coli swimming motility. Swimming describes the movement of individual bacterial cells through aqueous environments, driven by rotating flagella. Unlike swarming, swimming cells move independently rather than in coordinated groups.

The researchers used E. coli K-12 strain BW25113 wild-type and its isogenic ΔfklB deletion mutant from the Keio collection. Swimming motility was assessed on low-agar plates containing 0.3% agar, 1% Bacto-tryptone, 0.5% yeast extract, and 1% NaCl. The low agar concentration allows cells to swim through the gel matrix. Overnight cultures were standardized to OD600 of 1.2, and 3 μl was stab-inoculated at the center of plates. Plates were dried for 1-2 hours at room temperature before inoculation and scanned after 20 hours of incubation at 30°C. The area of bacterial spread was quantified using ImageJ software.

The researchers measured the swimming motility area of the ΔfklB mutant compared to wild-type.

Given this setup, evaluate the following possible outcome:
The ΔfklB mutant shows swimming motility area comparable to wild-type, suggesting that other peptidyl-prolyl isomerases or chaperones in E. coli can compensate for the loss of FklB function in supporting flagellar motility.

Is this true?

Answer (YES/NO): NO